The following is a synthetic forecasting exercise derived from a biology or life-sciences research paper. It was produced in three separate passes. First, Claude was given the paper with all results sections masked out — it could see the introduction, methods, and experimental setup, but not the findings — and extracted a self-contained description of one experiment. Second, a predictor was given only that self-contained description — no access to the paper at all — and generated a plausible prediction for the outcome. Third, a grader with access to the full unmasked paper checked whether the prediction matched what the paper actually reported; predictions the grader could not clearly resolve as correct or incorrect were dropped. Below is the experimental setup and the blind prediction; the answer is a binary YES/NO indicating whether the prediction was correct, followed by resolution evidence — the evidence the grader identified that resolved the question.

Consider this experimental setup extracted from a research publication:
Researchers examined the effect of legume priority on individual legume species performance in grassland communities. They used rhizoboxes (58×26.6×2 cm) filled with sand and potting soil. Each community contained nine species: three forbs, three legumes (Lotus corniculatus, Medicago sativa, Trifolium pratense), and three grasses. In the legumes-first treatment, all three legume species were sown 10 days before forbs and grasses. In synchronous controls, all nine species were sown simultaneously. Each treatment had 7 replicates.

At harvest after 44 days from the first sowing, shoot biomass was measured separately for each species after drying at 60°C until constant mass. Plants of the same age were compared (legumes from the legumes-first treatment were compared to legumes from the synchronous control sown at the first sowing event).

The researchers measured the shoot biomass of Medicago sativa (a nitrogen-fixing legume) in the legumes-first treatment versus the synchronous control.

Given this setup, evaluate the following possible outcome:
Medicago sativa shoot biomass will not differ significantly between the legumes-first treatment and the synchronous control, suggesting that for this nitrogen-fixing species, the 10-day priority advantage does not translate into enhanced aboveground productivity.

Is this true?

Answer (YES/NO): YES